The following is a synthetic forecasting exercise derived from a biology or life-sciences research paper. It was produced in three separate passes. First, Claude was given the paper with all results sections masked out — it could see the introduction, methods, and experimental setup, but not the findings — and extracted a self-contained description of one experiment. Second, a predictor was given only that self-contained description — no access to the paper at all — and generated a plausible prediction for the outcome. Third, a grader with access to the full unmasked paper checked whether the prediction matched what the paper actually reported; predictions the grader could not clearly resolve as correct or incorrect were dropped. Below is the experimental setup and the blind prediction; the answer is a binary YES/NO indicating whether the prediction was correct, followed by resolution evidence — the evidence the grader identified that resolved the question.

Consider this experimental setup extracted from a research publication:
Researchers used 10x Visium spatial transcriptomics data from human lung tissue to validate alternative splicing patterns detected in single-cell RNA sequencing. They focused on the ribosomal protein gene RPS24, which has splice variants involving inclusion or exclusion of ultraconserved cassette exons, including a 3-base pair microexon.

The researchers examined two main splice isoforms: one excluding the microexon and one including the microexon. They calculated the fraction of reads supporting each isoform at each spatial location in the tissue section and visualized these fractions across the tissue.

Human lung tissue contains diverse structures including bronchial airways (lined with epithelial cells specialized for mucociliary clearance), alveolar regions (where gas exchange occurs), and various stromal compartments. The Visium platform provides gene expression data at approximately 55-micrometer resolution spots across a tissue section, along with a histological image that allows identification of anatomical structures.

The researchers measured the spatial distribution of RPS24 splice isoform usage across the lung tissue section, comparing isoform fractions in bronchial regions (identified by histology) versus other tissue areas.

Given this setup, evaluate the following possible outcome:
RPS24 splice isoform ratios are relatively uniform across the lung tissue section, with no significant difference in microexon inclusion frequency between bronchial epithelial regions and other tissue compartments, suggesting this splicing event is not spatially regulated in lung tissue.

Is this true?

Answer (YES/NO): NO